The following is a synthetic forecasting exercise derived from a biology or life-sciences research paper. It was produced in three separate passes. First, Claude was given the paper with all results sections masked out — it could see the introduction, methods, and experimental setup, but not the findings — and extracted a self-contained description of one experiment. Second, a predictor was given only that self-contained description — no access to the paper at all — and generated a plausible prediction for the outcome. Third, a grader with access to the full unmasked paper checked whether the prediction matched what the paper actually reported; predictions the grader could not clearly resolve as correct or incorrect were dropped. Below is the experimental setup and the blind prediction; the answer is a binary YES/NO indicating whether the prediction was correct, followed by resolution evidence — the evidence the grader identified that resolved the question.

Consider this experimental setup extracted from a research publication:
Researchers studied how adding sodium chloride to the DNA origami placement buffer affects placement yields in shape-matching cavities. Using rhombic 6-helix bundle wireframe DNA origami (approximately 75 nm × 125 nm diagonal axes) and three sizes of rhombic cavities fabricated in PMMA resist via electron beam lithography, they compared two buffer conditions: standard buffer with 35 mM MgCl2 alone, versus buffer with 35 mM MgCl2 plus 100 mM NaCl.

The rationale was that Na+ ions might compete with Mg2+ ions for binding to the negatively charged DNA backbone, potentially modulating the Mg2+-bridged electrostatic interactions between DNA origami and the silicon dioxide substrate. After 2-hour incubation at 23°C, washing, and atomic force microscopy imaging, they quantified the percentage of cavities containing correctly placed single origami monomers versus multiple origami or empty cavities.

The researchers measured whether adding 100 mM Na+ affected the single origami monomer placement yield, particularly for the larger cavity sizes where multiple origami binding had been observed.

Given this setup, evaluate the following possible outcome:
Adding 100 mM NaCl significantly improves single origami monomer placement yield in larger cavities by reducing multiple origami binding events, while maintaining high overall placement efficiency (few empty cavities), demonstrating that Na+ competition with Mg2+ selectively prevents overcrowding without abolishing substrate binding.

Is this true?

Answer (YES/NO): YES